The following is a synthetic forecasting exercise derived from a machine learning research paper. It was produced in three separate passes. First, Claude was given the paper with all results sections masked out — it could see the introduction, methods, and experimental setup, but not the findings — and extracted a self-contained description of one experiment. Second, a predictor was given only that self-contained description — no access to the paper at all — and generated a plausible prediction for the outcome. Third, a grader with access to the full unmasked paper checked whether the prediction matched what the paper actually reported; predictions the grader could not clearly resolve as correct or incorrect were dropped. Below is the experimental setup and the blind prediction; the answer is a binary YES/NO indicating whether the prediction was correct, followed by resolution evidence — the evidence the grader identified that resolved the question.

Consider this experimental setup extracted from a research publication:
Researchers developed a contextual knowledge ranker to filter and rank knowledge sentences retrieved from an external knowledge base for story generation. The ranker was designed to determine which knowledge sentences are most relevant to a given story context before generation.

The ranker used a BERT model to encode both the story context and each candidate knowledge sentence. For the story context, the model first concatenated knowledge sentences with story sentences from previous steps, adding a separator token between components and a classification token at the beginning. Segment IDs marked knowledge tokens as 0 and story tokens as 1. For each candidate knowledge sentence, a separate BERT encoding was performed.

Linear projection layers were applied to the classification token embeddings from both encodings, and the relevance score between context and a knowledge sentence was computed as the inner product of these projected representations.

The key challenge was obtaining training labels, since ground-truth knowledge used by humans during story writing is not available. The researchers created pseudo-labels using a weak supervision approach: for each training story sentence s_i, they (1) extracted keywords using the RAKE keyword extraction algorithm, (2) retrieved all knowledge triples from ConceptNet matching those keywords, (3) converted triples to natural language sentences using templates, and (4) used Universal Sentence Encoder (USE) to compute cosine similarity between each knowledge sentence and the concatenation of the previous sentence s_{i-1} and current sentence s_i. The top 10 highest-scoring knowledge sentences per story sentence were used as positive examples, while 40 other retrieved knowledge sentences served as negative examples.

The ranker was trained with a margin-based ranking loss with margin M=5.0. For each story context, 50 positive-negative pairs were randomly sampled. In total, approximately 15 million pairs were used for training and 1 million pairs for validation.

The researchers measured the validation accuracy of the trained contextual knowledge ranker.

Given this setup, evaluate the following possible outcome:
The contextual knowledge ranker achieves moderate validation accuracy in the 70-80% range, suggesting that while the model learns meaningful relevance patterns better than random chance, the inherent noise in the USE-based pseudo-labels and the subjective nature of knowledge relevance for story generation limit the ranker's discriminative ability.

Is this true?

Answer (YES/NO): NO